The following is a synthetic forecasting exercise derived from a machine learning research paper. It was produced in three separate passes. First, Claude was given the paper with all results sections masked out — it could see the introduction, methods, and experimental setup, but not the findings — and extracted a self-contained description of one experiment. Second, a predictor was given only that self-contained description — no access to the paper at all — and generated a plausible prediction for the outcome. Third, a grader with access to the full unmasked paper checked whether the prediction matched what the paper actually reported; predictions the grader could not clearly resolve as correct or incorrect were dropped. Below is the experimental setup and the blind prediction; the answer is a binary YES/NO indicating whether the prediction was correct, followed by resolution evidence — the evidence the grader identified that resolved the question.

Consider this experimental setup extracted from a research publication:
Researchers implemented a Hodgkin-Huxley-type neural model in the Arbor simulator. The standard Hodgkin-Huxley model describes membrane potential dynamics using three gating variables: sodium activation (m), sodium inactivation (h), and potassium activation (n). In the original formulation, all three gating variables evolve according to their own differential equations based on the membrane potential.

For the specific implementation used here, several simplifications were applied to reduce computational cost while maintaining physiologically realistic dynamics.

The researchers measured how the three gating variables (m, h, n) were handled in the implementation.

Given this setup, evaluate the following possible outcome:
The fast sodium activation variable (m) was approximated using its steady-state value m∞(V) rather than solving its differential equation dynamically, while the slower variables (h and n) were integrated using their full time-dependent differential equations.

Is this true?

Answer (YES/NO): NO